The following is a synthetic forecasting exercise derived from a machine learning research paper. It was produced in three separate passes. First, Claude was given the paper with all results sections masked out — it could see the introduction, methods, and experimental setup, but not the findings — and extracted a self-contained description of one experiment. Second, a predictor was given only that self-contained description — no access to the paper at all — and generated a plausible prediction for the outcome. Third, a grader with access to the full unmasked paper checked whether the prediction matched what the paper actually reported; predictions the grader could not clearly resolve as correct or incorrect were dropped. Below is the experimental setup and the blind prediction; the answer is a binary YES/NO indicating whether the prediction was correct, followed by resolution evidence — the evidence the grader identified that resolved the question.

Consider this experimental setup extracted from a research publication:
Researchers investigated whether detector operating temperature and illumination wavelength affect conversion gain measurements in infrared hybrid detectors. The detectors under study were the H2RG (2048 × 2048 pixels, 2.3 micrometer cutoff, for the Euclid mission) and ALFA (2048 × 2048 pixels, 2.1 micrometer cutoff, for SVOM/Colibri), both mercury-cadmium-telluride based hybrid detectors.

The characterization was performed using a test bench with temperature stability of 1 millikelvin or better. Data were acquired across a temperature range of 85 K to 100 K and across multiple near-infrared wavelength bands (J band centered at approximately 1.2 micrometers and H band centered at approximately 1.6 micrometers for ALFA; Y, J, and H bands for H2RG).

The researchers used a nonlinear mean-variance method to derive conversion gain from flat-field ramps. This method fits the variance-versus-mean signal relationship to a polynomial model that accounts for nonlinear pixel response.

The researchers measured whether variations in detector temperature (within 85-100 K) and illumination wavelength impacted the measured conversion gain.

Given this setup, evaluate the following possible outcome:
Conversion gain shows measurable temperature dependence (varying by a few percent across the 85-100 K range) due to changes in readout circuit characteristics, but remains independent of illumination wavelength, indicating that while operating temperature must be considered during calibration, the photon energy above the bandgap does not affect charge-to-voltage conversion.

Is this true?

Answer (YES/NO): NO